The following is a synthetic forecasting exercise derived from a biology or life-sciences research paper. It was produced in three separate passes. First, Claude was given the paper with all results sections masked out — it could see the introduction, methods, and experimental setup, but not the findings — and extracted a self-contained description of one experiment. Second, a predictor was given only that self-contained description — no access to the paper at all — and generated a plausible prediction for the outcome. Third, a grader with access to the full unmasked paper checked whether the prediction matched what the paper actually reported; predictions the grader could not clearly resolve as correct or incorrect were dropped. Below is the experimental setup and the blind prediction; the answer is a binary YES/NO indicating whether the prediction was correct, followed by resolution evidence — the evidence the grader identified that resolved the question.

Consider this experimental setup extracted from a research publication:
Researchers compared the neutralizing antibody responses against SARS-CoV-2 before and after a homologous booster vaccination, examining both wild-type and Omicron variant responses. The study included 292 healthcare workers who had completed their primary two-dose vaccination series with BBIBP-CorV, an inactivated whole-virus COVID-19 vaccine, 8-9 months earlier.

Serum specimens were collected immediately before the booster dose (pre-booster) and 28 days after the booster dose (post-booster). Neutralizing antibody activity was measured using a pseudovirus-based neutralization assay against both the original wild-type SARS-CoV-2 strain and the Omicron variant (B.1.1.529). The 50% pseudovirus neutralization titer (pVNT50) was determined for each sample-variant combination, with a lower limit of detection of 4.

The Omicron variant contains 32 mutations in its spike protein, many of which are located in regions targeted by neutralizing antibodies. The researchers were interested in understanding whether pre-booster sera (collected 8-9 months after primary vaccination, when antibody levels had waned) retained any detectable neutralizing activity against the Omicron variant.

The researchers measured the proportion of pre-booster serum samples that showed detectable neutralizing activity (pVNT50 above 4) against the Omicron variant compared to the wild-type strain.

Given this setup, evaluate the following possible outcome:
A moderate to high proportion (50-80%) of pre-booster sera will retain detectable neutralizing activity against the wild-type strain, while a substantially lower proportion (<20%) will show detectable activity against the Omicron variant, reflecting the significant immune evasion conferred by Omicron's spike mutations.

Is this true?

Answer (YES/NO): NO